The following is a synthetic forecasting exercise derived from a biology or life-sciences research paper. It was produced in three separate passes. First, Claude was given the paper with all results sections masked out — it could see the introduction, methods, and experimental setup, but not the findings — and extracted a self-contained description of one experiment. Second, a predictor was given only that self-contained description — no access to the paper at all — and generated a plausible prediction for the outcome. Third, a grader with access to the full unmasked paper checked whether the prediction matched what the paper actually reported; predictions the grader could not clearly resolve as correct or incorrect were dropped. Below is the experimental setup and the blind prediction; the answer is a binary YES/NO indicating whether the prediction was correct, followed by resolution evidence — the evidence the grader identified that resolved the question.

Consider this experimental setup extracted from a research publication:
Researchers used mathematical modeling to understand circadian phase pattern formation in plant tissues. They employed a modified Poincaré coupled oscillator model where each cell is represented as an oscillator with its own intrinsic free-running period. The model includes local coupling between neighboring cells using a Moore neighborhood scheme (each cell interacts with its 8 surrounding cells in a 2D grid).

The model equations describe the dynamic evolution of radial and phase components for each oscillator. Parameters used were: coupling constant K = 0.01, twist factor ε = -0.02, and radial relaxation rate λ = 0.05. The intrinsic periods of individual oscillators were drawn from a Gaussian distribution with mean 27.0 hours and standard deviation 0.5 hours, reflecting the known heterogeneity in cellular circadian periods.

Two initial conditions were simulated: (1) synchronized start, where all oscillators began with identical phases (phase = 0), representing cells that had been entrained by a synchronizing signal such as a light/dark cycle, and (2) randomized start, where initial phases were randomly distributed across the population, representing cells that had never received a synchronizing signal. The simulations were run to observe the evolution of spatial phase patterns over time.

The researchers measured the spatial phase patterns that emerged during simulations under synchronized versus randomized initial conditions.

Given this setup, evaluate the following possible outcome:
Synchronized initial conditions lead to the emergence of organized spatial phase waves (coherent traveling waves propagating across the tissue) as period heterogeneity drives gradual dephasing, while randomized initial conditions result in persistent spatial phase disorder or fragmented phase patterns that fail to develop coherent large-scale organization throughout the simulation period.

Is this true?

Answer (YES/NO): NO